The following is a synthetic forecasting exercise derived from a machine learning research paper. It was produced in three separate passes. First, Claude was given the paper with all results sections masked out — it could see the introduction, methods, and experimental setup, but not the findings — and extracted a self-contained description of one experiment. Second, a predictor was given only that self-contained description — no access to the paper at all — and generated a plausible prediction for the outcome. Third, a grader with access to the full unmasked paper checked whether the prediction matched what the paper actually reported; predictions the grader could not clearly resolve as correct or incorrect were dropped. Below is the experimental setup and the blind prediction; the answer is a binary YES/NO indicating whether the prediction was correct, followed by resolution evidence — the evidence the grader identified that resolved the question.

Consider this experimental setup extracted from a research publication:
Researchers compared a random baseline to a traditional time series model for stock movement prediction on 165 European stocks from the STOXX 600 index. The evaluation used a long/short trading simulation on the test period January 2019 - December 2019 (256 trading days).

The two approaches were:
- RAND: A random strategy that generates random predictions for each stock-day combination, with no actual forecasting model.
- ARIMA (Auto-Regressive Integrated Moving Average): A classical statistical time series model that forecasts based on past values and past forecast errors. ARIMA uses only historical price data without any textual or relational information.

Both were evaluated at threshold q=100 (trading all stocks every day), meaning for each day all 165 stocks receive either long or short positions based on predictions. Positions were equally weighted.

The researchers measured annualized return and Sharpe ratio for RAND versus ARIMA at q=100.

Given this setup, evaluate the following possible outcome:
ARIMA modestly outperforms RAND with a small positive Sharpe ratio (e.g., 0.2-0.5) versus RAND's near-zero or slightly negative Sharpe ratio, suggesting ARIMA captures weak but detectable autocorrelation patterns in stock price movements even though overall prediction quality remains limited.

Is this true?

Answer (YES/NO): NO